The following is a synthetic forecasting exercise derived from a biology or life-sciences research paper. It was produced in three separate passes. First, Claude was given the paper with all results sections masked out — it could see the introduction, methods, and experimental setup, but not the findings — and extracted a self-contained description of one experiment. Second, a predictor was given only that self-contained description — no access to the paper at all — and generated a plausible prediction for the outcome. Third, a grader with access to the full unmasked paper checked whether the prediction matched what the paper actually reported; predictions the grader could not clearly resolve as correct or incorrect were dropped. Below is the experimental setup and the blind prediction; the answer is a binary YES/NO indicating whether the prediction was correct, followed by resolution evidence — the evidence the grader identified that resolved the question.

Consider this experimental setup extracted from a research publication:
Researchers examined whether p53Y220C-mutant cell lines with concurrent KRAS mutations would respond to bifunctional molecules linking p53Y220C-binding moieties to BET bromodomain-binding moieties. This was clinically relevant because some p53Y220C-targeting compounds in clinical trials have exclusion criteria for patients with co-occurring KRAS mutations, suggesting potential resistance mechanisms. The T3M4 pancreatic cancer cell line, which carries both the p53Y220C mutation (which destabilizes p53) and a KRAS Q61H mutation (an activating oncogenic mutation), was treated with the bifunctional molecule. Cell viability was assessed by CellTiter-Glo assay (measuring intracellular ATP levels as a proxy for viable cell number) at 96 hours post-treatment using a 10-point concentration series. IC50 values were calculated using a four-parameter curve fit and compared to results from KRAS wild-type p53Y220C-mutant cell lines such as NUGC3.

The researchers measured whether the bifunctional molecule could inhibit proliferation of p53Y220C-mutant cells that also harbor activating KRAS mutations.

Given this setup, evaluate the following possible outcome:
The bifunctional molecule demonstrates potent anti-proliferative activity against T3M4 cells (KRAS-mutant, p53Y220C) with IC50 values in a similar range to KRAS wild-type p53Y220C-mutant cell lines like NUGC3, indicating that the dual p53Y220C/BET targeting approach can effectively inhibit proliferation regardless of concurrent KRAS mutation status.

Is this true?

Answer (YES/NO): YES